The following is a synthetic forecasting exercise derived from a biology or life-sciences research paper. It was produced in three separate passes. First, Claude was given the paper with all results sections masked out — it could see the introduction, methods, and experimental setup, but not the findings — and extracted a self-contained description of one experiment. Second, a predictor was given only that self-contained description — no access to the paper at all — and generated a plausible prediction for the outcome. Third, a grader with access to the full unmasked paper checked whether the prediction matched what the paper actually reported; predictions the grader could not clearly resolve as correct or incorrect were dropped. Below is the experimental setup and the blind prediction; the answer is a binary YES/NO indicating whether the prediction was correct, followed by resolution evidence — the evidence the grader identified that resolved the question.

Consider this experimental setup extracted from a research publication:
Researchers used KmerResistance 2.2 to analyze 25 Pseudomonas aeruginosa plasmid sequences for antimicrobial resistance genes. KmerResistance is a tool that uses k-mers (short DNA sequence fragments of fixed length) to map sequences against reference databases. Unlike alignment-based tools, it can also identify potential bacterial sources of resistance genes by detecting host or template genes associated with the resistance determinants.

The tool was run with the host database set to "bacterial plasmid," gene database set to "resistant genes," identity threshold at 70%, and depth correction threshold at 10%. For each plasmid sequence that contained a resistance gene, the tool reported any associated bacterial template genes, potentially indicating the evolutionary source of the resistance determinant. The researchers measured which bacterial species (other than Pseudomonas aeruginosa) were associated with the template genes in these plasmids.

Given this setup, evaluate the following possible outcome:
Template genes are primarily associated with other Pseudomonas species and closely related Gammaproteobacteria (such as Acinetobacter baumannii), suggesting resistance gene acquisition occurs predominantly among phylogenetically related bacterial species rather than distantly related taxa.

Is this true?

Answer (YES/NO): NO